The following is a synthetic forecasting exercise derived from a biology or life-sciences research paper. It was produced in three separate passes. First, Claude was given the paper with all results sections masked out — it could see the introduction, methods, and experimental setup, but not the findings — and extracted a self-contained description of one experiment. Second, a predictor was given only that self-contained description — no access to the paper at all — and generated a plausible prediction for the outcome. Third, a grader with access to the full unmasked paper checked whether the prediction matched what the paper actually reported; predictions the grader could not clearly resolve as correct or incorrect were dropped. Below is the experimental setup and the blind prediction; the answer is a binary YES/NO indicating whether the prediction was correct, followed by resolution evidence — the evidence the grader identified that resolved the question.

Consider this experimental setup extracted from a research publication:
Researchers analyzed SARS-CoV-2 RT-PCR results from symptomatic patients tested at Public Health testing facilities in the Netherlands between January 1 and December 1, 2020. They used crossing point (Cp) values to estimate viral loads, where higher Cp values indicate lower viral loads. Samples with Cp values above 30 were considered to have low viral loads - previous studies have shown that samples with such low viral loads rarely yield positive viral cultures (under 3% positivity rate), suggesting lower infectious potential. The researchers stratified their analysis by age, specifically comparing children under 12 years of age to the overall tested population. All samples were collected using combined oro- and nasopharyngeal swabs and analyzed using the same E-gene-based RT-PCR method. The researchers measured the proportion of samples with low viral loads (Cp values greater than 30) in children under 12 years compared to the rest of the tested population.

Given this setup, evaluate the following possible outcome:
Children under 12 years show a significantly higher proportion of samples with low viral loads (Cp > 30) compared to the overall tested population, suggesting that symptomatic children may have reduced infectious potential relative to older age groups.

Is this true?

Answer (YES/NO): YES